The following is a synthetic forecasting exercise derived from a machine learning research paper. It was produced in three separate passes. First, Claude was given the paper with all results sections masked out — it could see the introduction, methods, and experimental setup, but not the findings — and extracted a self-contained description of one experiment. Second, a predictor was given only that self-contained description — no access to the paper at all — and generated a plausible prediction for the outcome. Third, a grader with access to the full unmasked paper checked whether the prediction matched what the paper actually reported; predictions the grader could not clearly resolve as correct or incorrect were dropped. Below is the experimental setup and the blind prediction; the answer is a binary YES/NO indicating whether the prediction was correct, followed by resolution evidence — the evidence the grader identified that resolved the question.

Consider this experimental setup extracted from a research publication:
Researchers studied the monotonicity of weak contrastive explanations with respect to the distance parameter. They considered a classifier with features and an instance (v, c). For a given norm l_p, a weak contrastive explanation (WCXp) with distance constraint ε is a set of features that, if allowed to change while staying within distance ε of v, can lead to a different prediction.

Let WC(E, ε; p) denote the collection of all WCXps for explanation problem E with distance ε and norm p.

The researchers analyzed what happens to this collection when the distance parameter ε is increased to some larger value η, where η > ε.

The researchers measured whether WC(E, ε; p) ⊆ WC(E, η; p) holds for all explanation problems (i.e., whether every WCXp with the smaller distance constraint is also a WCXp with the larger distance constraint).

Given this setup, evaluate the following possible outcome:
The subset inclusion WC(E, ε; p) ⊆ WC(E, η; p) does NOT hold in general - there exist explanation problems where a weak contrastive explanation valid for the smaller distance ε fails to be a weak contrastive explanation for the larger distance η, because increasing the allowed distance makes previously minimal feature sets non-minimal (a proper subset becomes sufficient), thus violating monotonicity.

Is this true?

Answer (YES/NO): NO